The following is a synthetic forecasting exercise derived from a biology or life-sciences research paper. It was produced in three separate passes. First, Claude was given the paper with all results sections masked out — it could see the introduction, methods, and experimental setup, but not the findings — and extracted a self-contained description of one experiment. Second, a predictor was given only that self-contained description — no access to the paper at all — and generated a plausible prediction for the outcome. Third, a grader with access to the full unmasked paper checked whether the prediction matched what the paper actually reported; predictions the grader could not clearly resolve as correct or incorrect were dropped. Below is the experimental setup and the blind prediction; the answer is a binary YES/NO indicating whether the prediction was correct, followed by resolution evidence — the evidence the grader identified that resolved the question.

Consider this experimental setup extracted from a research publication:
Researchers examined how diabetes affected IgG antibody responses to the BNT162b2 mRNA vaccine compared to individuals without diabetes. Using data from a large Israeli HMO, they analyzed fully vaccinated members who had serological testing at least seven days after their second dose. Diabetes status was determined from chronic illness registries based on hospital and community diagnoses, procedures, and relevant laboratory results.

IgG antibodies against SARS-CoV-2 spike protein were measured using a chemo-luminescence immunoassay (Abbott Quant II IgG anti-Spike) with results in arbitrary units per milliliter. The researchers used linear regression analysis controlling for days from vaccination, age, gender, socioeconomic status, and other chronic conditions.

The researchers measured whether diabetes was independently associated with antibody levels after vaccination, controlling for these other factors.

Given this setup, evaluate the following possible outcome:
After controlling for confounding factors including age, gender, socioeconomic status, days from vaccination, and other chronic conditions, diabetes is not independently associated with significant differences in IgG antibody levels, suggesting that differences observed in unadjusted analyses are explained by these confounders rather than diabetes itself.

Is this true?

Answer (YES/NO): NO